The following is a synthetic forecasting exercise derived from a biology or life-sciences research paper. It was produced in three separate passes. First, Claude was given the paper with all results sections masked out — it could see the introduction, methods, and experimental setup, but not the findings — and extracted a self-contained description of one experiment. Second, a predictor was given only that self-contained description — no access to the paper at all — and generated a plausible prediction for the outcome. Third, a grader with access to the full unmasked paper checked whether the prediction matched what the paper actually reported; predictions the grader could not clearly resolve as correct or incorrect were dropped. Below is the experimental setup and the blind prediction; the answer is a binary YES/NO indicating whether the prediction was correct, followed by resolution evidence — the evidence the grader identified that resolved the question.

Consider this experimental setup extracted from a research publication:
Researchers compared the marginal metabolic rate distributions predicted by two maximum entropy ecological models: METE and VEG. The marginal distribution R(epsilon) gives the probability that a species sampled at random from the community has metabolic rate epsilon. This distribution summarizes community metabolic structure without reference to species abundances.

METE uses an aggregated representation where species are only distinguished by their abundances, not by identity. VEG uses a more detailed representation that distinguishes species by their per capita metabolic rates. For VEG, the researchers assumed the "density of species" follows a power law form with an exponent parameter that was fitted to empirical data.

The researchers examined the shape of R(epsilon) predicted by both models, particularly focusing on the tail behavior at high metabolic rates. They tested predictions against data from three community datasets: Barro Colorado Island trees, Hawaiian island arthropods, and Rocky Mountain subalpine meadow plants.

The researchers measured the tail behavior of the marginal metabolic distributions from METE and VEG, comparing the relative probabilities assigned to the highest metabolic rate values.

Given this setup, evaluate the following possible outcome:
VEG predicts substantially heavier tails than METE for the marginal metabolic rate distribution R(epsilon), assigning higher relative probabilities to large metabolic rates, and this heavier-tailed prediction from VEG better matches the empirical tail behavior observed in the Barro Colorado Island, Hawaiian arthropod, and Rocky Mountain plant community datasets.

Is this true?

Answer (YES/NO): NO